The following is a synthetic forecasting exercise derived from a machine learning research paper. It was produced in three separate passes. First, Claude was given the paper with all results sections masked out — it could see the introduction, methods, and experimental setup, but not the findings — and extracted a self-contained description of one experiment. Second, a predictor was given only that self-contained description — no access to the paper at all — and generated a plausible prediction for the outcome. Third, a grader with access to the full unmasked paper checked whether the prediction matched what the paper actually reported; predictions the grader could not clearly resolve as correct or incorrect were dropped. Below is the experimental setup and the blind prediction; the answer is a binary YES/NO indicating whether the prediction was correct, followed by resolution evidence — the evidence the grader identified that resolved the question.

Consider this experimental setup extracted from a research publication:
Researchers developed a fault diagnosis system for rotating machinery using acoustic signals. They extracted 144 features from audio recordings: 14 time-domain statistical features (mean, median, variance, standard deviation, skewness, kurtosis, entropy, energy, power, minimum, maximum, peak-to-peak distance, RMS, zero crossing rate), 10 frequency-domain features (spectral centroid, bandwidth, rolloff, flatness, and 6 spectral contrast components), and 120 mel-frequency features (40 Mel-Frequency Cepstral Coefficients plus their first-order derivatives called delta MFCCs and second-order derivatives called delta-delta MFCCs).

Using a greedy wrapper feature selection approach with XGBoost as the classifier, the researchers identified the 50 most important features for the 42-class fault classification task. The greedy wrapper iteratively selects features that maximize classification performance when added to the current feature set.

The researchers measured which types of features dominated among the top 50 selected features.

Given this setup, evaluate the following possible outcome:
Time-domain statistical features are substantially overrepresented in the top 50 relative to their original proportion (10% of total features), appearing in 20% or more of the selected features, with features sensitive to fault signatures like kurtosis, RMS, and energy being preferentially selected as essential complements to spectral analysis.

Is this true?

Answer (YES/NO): NO